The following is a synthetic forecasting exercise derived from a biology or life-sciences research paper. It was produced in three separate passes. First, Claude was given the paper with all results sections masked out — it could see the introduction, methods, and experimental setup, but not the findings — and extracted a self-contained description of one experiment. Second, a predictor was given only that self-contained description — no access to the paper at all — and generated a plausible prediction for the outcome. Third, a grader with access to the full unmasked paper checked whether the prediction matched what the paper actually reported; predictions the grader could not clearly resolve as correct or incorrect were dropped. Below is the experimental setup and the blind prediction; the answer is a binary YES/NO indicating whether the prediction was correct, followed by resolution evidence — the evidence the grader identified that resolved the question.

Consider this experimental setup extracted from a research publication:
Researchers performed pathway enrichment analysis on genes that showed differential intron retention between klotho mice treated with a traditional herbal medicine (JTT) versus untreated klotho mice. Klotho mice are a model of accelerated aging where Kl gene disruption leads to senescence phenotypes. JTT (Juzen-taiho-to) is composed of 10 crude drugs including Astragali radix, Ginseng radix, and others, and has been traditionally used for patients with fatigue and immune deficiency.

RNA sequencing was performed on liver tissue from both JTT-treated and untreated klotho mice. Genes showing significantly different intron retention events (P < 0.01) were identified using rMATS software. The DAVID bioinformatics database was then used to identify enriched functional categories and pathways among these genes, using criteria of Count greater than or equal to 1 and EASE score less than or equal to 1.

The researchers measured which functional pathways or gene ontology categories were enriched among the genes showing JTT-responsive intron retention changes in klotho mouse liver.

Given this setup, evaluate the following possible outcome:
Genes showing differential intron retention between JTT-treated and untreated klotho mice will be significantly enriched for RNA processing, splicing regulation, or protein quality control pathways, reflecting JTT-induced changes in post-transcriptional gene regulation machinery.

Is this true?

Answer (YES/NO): YES